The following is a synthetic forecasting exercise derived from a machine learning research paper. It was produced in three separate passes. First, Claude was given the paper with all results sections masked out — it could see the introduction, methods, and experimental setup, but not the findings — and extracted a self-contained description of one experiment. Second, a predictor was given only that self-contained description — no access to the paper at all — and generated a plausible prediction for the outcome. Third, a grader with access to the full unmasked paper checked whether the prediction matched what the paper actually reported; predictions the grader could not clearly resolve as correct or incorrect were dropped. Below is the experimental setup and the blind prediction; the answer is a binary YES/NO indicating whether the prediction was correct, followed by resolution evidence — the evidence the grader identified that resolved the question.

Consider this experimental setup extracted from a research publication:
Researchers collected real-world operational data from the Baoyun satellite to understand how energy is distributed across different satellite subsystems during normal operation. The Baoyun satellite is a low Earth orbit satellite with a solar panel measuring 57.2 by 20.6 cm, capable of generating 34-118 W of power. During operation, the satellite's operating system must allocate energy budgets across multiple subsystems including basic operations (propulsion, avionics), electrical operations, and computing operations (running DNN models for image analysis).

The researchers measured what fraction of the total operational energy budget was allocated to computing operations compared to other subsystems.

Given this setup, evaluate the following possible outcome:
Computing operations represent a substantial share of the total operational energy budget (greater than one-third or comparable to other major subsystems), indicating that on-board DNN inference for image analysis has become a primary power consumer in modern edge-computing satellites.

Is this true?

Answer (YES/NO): YES